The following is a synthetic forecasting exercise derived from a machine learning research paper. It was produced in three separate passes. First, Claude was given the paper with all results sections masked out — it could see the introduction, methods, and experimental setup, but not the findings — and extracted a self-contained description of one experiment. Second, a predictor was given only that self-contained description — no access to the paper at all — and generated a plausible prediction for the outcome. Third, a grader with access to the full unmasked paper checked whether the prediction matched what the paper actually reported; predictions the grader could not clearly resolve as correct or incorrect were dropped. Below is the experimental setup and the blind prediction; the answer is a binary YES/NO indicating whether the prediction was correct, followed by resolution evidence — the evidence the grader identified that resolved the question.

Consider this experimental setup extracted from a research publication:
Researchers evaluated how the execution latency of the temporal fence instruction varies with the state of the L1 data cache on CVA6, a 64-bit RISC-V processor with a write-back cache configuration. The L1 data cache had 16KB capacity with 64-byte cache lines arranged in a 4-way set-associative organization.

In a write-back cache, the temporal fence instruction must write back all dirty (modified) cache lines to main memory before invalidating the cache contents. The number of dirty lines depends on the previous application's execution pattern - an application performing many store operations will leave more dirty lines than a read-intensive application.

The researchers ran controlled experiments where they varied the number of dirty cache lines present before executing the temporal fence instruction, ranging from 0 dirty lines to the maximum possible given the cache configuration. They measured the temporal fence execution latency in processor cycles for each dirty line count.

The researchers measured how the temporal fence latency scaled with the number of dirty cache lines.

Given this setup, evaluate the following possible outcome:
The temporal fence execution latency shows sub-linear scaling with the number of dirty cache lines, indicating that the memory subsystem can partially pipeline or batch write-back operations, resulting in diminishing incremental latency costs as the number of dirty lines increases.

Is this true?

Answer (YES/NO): NO